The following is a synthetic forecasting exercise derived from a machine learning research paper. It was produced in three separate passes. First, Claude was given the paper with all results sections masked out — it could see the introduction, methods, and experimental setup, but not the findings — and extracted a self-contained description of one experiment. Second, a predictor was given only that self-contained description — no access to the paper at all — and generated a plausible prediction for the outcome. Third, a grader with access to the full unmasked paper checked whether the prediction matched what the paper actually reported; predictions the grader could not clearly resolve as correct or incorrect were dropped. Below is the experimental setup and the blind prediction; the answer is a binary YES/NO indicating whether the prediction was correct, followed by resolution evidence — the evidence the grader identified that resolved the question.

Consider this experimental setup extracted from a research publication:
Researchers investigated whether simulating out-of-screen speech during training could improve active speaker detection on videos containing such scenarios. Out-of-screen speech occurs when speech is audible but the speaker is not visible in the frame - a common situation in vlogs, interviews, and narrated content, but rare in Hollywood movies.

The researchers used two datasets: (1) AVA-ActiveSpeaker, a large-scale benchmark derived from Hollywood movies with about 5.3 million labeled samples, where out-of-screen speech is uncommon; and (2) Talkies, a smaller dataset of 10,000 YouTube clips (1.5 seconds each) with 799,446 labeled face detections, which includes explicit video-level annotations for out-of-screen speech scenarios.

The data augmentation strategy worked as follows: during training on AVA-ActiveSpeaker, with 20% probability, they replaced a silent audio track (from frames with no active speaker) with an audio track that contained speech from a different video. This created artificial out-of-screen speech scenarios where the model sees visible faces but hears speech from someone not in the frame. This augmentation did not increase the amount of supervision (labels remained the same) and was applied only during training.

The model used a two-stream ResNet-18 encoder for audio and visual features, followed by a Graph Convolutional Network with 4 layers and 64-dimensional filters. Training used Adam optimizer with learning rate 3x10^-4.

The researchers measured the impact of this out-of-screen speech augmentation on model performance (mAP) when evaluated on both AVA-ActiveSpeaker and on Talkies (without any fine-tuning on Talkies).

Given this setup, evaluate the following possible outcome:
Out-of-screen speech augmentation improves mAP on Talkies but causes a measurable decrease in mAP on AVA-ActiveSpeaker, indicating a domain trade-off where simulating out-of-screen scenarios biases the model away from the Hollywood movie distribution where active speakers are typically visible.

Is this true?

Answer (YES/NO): NO